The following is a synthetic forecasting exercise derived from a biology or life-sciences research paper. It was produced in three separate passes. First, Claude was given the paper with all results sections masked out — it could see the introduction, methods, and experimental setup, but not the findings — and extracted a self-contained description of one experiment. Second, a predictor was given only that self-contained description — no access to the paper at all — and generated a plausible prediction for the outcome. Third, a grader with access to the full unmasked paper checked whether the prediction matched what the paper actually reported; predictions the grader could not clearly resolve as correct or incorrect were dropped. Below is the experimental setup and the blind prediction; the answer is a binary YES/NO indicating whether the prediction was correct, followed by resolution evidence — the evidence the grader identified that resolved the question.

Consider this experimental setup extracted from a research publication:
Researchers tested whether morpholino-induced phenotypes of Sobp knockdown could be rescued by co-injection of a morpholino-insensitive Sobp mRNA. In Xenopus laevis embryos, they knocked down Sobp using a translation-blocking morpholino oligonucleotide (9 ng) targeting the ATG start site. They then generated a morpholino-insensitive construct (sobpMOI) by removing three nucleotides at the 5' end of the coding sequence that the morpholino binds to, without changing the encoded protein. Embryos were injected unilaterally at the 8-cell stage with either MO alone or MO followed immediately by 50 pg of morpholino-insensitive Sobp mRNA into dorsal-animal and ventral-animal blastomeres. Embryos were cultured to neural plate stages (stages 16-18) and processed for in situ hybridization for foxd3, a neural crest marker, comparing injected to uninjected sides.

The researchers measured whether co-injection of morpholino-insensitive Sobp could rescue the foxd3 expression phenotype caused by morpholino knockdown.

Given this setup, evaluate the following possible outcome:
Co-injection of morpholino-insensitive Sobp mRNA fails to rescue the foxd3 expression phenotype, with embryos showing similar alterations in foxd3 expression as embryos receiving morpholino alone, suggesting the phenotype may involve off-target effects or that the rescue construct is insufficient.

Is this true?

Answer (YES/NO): NO